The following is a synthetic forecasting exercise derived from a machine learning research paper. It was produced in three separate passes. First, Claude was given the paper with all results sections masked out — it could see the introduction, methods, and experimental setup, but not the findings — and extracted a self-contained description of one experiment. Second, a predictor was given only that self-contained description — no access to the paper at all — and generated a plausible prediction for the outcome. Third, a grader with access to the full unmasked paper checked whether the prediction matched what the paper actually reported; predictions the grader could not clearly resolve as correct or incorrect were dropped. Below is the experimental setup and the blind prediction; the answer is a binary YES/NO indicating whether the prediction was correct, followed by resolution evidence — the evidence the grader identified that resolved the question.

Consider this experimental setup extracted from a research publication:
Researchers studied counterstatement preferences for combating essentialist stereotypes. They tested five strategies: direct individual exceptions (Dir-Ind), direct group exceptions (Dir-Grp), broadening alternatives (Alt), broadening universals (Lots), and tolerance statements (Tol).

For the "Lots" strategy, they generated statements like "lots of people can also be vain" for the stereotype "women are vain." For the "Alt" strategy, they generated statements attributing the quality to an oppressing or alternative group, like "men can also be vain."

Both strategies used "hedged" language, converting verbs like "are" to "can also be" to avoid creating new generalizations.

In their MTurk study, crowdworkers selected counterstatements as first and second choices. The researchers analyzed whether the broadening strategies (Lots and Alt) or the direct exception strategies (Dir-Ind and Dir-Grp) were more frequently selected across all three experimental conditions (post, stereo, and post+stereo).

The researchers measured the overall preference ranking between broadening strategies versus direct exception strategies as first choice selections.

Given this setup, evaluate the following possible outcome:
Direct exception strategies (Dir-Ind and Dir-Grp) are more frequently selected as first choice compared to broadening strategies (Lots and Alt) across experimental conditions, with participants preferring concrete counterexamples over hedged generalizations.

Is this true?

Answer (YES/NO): NO